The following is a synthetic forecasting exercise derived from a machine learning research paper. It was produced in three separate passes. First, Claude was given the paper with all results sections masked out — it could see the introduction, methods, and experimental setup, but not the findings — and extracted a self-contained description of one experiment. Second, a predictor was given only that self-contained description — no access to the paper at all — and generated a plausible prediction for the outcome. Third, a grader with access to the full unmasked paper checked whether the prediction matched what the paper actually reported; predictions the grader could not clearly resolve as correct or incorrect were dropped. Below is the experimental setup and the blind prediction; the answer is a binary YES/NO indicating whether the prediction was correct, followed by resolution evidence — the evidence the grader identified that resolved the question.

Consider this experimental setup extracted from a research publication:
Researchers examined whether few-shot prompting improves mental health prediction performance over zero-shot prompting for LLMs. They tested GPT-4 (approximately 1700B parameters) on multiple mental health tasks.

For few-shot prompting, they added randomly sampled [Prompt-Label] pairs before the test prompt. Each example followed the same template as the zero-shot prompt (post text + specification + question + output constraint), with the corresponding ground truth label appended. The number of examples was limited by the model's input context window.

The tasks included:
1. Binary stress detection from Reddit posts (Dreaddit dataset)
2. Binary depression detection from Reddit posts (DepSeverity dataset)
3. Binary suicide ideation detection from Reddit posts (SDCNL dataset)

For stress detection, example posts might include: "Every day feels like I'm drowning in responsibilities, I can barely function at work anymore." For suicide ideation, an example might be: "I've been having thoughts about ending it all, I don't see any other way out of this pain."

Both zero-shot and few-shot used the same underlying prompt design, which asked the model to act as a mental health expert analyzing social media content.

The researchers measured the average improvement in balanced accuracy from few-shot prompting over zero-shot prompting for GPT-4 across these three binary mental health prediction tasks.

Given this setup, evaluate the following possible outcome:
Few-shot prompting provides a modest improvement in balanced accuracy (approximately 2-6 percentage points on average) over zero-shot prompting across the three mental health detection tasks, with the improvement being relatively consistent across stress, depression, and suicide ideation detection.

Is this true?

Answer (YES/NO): NO